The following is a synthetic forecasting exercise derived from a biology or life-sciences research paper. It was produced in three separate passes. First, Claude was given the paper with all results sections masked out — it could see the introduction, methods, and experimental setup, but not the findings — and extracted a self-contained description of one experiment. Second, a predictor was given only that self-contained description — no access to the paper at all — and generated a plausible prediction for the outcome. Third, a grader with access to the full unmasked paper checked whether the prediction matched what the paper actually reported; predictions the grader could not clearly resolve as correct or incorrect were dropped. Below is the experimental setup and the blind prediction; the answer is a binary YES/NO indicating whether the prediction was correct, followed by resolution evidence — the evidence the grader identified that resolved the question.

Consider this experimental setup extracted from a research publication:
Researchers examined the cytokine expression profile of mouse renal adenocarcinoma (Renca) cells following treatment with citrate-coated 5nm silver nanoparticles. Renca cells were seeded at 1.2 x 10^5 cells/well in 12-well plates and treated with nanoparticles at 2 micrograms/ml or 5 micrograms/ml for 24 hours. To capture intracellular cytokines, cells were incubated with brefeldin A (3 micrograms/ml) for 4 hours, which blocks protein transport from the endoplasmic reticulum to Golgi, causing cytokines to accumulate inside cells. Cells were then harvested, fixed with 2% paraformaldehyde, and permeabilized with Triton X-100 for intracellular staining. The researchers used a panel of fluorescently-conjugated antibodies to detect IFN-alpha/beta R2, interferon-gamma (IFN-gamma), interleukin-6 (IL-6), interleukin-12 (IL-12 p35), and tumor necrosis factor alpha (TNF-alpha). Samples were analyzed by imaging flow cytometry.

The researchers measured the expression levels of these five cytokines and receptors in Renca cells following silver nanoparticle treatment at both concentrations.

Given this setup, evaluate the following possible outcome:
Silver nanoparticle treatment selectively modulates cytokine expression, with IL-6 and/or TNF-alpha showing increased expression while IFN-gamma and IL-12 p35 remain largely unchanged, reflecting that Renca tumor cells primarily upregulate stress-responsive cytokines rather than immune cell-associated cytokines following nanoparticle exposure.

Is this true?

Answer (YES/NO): NO